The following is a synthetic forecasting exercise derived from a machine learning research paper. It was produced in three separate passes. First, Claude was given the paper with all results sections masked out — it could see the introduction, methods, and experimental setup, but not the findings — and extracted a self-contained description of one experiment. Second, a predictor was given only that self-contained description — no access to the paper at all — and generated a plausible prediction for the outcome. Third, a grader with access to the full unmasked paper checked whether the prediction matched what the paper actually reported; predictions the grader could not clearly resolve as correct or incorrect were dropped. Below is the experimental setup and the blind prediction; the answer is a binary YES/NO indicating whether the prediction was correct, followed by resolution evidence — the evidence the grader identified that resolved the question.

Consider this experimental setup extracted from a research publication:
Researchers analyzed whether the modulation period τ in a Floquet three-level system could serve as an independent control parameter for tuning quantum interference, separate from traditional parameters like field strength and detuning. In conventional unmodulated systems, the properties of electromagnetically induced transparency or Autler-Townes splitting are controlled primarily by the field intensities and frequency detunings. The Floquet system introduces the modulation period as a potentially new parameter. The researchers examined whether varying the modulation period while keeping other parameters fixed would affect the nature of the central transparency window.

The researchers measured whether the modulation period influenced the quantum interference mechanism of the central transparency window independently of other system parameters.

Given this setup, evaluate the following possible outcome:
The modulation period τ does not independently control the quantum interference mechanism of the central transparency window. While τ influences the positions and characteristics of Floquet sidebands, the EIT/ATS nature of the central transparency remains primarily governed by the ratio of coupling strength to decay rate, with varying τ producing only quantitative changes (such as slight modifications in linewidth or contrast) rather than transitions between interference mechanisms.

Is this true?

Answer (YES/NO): NO